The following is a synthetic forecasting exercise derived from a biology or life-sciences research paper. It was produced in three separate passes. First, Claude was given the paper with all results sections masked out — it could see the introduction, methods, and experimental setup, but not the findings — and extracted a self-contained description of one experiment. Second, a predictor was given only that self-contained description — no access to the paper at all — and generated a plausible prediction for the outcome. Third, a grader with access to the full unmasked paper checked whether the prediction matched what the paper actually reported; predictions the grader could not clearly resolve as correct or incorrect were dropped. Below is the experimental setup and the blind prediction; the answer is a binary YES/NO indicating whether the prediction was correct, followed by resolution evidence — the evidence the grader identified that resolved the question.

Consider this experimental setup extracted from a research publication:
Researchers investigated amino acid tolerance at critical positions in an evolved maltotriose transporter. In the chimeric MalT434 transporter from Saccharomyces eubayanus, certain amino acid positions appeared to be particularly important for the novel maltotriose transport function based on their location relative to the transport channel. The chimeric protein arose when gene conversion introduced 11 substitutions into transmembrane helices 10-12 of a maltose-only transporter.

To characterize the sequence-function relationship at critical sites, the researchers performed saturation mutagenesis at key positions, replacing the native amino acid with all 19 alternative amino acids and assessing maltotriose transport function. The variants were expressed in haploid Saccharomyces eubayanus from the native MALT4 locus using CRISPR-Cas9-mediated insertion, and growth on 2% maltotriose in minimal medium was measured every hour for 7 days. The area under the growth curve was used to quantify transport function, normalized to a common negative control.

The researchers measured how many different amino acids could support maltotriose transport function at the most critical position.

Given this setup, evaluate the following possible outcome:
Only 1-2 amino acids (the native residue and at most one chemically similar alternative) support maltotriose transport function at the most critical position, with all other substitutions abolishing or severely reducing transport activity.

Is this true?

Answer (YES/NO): NO